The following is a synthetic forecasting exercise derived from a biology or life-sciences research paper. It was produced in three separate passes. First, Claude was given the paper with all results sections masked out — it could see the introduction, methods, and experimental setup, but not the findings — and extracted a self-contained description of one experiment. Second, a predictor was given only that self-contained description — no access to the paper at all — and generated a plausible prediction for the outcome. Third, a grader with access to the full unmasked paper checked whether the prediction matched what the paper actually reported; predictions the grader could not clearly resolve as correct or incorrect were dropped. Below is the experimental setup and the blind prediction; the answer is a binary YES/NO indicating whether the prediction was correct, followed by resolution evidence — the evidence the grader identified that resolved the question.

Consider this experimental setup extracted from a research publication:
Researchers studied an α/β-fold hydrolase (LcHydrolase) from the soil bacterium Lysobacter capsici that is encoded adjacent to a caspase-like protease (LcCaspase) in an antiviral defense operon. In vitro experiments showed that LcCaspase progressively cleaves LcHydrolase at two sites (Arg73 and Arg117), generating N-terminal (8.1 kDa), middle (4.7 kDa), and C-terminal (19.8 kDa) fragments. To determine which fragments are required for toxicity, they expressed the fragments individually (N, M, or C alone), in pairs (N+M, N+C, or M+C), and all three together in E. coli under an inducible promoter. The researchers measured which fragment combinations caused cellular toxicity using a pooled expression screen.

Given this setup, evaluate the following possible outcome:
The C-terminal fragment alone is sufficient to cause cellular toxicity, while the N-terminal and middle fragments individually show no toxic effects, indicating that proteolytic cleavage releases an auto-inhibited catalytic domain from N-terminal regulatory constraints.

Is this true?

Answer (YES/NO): NO